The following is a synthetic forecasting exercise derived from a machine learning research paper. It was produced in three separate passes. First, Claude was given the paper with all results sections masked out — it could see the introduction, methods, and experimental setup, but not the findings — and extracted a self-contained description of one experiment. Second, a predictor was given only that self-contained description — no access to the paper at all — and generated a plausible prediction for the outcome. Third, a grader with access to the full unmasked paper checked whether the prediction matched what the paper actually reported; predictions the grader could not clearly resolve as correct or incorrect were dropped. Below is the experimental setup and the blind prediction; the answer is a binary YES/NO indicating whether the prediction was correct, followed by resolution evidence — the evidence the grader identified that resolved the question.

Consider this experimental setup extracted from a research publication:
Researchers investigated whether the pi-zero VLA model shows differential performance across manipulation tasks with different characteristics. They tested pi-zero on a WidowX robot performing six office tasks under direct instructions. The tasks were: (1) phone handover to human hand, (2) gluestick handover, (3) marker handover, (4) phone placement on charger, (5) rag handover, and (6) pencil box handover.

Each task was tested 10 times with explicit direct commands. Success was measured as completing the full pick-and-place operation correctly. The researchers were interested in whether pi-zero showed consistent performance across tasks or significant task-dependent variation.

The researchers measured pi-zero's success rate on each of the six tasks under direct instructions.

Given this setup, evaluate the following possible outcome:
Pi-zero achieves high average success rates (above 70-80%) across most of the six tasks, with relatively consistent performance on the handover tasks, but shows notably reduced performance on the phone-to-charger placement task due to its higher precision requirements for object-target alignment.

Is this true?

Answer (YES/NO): NO